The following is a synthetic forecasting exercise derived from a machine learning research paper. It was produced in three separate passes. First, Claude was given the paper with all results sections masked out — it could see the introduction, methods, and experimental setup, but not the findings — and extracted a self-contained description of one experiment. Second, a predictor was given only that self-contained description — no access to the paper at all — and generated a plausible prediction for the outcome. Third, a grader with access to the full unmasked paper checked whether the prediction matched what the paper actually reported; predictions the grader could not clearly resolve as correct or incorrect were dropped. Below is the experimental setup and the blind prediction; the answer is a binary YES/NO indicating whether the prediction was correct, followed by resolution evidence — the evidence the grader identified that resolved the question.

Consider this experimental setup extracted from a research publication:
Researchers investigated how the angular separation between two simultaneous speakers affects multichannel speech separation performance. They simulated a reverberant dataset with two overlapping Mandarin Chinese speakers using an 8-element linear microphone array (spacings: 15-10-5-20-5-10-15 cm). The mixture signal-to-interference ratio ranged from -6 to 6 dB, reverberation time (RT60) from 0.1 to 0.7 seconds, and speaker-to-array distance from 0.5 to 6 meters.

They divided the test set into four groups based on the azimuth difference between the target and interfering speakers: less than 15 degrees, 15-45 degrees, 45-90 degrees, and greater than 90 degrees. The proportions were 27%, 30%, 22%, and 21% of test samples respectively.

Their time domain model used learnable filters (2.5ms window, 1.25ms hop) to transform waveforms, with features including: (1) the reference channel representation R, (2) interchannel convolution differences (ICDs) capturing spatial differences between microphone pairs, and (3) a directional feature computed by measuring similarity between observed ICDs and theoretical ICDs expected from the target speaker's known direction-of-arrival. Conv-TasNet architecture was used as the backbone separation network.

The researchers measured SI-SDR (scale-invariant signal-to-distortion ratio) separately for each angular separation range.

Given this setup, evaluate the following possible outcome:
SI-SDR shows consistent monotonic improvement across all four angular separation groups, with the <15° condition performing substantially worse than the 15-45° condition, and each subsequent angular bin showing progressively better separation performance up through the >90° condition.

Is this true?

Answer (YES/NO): NO